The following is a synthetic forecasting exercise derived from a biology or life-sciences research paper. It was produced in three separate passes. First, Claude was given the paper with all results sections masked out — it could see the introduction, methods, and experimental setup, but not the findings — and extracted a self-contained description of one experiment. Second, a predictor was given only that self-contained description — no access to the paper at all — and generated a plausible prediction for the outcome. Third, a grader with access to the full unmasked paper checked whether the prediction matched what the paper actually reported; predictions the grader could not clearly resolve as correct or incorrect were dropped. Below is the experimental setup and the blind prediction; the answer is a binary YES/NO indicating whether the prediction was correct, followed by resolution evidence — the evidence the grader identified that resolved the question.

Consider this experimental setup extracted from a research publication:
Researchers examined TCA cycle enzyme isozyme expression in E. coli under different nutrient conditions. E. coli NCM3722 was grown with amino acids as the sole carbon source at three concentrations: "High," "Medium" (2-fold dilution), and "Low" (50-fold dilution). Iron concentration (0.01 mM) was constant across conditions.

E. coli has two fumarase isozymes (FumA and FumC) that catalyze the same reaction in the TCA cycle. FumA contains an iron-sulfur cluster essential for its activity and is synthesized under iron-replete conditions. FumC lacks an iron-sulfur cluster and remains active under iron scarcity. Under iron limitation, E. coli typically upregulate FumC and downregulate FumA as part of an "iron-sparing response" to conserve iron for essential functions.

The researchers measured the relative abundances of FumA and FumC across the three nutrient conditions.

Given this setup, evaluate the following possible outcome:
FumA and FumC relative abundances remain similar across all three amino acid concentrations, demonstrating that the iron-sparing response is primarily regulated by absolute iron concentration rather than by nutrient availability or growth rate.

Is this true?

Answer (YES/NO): NO